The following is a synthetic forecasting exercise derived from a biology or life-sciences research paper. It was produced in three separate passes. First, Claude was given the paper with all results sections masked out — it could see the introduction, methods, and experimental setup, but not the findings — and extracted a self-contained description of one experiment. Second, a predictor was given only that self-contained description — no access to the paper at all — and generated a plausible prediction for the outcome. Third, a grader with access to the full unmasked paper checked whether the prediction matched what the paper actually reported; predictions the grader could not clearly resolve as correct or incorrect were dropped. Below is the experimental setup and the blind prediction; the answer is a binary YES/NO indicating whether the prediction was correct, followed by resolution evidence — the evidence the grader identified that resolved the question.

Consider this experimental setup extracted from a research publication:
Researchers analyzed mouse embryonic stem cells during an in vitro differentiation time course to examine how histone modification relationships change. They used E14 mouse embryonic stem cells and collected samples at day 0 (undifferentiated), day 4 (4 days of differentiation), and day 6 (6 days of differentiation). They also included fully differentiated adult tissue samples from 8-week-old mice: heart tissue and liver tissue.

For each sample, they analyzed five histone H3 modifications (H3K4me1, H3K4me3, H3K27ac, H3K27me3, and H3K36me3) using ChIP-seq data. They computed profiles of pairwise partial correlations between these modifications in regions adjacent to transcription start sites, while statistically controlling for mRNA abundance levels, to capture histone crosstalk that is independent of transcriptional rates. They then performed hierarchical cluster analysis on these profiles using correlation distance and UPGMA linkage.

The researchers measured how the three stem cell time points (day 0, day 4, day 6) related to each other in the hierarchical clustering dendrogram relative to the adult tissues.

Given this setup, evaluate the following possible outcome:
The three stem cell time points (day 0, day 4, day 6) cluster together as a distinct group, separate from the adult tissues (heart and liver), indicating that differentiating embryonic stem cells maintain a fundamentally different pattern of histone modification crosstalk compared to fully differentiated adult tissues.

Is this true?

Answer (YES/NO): YES